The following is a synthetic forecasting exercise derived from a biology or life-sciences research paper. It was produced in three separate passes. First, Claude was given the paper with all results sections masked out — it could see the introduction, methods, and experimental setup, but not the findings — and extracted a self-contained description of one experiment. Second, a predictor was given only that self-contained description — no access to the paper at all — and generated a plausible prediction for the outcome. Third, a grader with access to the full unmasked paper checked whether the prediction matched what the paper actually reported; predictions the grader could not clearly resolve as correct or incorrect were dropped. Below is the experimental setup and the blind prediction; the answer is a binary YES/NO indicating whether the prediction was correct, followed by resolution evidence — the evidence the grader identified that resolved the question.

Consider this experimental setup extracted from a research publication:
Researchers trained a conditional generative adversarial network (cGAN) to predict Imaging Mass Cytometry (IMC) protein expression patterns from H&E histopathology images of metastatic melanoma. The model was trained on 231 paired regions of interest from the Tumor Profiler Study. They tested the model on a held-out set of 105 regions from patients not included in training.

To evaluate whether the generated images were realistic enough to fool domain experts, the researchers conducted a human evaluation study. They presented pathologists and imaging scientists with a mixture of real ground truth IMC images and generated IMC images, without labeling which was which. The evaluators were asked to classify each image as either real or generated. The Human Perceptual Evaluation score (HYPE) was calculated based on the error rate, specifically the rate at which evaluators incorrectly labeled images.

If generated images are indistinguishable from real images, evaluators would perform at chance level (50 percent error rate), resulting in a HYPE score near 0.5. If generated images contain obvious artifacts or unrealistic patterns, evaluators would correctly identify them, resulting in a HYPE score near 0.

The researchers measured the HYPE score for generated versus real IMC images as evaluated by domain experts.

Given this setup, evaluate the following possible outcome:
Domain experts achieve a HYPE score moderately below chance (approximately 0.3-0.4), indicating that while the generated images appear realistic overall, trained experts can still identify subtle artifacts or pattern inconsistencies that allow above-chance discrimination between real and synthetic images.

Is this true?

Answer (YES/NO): NO